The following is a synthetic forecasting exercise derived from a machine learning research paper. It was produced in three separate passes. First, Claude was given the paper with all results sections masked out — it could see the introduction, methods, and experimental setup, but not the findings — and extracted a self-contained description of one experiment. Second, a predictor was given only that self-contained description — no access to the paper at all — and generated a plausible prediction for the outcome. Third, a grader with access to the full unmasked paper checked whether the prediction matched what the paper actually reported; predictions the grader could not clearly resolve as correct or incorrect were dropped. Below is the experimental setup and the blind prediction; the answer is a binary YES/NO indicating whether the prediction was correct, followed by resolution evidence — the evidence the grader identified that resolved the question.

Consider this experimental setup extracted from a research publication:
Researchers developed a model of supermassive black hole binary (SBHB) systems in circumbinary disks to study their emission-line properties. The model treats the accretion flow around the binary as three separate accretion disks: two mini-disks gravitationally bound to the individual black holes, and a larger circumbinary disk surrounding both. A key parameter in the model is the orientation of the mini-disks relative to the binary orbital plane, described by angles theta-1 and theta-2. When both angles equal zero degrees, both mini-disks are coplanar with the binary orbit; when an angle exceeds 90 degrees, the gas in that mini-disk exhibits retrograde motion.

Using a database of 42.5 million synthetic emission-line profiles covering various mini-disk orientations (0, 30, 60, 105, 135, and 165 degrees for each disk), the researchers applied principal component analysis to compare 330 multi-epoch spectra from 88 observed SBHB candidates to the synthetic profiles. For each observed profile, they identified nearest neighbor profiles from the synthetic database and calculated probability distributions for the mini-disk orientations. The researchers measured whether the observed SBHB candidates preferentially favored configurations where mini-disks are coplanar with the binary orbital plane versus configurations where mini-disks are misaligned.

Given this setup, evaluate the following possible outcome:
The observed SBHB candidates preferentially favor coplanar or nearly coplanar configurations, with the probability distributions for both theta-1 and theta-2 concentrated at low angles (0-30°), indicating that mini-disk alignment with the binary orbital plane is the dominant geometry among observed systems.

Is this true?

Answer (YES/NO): NO